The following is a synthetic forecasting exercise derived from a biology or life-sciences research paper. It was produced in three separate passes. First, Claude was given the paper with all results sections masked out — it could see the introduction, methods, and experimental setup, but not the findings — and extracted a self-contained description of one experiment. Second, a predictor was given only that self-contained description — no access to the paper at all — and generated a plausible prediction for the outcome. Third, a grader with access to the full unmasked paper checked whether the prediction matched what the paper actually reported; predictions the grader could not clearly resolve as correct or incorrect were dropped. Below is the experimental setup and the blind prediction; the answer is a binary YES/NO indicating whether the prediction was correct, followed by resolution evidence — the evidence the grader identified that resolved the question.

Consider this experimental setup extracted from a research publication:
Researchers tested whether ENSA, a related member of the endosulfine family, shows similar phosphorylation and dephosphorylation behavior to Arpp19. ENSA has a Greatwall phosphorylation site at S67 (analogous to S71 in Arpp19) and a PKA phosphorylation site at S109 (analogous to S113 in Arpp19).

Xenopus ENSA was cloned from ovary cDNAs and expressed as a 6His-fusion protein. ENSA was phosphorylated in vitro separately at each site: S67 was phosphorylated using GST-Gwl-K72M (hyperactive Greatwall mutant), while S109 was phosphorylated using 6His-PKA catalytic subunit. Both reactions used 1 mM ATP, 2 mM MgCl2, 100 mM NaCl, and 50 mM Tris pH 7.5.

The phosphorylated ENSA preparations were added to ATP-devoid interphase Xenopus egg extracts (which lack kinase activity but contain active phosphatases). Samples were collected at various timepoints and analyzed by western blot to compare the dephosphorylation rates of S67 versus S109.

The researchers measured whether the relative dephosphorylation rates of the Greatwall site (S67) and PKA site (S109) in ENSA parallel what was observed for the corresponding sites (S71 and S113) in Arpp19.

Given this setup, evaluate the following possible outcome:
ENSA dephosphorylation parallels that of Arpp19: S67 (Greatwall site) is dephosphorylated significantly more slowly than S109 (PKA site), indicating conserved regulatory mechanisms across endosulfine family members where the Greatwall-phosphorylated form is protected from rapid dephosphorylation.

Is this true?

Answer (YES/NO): YES